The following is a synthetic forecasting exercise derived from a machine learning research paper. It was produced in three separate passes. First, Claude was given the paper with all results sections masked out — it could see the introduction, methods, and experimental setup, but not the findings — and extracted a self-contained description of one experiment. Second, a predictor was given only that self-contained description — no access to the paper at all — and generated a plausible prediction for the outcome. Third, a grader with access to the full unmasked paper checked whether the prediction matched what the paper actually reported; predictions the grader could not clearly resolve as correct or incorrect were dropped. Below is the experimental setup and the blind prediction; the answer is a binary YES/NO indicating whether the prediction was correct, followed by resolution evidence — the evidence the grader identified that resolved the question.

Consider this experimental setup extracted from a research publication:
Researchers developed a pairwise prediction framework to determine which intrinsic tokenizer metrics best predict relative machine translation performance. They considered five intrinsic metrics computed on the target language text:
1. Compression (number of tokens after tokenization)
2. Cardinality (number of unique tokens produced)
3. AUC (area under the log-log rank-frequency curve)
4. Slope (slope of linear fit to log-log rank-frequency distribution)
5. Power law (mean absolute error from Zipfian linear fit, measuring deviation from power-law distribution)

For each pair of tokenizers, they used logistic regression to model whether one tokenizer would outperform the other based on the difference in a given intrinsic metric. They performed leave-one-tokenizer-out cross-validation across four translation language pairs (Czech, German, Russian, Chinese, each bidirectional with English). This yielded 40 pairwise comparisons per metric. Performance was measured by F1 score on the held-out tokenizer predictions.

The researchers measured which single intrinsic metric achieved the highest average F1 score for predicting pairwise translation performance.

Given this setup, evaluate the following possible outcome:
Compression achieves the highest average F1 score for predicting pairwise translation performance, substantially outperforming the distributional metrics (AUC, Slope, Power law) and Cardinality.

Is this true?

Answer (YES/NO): NO